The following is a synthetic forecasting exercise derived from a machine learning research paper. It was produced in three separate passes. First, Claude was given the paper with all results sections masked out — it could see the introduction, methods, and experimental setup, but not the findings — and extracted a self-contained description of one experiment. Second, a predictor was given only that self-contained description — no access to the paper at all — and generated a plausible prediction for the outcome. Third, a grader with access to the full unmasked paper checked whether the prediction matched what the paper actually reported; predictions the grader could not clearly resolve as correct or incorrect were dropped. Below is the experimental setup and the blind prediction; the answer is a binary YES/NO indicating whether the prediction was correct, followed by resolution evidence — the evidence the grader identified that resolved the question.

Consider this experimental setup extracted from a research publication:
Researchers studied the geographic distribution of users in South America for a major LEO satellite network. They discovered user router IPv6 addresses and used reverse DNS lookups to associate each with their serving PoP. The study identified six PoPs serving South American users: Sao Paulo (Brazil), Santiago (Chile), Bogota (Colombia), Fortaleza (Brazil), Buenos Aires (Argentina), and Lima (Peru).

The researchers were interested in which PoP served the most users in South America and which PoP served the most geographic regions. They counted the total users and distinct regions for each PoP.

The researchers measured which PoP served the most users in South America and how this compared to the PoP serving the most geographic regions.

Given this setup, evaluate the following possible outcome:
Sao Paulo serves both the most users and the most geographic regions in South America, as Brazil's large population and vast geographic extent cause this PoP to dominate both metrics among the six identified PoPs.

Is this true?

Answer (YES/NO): NO